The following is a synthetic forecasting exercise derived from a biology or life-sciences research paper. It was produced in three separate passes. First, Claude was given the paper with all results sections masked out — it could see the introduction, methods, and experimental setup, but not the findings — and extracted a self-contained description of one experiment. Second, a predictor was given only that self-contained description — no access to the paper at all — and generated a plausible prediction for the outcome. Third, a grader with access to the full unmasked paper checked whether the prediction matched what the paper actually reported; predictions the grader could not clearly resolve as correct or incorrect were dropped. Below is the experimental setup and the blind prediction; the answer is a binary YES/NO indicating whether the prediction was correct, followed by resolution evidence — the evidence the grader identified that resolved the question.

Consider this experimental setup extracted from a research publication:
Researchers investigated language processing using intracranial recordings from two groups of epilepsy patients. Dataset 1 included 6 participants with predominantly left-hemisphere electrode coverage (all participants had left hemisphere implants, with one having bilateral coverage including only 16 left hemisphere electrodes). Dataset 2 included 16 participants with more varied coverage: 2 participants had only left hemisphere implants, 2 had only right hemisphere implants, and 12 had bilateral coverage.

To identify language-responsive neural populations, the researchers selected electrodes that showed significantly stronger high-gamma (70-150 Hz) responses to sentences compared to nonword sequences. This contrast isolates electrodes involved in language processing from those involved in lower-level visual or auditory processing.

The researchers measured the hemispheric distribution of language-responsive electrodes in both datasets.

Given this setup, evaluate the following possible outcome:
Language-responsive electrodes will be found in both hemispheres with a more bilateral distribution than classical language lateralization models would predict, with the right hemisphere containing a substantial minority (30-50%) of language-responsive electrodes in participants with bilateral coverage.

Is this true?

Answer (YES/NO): YES